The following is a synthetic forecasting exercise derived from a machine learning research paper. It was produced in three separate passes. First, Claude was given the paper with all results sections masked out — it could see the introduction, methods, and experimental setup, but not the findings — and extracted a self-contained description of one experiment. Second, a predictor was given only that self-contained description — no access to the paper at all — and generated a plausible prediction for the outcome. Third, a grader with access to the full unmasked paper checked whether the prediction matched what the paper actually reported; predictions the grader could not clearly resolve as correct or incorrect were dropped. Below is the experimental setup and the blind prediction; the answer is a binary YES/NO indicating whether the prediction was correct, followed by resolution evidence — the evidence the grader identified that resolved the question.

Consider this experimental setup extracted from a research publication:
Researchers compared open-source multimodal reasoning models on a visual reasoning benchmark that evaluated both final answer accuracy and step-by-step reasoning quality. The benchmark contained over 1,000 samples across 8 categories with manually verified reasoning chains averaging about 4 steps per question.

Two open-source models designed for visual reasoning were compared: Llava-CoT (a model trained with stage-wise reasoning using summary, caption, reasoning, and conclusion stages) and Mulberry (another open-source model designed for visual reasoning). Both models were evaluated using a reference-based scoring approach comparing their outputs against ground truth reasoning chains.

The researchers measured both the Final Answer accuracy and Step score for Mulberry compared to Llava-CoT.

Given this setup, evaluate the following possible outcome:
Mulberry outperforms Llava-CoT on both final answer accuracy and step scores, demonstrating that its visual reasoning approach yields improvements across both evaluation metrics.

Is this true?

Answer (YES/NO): NO